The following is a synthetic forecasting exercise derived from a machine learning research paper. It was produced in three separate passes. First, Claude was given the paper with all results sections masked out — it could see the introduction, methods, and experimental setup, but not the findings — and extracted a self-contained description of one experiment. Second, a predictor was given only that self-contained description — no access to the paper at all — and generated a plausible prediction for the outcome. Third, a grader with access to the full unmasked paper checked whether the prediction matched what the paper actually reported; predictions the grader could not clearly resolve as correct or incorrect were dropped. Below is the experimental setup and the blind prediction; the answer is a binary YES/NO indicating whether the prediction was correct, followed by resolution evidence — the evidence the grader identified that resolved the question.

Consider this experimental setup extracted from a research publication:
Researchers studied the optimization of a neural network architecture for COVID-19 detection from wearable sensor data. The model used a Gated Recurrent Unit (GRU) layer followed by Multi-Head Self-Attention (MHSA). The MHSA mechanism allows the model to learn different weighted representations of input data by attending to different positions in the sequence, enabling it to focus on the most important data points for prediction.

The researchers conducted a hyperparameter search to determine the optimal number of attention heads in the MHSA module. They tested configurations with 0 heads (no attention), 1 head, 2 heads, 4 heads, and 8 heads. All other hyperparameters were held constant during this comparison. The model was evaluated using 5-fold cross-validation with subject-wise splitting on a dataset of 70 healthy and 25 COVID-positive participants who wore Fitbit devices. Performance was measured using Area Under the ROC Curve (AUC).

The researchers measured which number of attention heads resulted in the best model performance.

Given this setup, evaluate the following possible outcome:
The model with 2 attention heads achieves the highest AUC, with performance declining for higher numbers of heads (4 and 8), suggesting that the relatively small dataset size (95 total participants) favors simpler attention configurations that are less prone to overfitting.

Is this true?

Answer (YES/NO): YES